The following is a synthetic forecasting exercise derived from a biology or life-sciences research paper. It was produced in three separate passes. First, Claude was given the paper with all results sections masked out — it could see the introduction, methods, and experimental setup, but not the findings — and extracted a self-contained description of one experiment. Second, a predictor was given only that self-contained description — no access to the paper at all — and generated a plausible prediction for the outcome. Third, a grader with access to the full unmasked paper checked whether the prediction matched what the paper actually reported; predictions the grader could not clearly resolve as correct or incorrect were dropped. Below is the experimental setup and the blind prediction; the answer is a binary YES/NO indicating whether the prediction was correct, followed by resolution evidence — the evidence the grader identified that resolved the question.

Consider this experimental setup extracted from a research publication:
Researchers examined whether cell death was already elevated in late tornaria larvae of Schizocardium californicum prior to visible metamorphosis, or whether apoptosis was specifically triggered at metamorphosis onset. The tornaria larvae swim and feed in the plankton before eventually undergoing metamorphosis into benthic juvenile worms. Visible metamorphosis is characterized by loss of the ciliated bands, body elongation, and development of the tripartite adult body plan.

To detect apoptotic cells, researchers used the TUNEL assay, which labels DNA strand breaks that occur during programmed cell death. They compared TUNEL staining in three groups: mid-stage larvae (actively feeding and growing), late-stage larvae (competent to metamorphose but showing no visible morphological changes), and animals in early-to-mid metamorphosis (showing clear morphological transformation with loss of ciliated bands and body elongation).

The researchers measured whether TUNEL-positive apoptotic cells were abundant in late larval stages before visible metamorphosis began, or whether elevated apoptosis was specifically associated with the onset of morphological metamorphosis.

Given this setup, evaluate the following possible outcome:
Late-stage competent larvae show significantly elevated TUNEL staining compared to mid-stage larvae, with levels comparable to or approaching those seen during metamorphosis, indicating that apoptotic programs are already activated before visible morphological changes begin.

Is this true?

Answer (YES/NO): NO